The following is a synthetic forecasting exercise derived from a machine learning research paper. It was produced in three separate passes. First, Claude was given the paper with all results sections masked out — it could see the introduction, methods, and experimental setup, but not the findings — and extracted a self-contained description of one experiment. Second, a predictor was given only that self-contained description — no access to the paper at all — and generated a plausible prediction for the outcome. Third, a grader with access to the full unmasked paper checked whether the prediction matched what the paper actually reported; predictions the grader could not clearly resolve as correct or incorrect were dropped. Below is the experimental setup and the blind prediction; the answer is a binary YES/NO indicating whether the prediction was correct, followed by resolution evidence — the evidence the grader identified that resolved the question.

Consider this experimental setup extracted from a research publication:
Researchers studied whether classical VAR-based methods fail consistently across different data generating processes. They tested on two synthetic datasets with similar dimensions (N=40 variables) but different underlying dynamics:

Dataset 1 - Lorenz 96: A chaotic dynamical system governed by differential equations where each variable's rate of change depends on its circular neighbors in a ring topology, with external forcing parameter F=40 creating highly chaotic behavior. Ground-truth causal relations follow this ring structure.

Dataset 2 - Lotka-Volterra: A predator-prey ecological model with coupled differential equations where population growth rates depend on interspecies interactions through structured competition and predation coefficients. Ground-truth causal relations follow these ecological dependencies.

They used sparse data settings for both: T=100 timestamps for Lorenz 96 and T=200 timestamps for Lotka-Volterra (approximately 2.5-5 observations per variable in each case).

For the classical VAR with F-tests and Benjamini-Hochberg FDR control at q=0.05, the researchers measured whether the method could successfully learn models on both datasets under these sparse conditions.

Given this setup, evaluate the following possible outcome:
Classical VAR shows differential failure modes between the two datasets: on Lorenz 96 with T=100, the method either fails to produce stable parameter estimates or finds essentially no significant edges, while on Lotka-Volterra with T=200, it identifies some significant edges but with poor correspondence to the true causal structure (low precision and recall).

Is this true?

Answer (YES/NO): NO